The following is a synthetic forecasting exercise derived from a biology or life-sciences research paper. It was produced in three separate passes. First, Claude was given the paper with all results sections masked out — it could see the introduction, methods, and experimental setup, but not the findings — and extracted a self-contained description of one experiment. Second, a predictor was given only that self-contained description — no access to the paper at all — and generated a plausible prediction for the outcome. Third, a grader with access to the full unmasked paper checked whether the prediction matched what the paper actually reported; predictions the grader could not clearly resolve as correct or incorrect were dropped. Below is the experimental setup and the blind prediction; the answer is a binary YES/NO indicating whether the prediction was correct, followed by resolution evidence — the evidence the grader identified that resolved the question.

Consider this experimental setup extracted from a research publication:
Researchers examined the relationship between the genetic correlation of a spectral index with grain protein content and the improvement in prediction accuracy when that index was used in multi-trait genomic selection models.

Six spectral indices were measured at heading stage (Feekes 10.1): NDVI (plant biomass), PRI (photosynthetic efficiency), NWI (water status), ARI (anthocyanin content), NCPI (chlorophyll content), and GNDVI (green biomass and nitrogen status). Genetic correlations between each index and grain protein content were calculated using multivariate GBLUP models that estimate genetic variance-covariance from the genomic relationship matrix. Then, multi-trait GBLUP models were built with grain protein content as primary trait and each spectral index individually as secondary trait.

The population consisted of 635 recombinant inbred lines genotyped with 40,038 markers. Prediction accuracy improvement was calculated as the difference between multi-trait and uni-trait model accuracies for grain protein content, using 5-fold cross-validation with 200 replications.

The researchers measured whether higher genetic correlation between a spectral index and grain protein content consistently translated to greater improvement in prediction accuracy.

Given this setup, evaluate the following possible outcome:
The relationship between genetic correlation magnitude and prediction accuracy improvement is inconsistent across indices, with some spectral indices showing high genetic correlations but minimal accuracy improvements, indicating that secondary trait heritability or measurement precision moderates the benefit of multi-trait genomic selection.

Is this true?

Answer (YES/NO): NO